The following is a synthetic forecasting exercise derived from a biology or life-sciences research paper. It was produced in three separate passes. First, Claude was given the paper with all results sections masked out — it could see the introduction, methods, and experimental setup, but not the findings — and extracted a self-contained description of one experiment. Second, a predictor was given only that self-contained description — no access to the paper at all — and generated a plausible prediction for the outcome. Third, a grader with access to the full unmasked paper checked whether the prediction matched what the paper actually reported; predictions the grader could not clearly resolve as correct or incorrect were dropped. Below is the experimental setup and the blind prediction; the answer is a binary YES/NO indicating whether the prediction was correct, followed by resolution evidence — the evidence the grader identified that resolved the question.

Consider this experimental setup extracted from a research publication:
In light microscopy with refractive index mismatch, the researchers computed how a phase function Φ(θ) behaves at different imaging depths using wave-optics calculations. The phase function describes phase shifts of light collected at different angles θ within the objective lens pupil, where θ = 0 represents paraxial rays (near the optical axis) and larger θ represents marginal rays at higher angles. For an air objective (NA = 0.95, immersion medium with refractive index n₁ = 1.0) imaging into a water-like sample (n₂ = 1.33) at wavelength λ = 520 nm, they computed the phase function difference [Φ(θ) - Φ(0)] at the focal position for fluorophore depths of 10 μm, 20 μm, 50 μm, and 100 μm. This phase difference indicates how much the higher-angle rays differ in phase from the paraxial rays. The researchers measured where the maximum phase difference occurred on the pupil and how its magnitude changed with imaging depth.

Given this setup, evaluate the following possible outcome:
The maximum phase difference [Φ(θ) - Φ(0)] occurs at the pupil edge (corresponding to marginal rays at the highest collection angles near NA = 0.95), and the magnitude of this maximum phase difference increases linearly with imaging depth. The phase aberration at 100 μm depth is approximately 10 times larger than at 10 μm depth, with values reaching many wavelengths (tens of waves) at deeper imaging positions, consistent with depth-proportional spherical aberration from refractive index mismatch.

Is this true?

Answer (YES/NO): NO